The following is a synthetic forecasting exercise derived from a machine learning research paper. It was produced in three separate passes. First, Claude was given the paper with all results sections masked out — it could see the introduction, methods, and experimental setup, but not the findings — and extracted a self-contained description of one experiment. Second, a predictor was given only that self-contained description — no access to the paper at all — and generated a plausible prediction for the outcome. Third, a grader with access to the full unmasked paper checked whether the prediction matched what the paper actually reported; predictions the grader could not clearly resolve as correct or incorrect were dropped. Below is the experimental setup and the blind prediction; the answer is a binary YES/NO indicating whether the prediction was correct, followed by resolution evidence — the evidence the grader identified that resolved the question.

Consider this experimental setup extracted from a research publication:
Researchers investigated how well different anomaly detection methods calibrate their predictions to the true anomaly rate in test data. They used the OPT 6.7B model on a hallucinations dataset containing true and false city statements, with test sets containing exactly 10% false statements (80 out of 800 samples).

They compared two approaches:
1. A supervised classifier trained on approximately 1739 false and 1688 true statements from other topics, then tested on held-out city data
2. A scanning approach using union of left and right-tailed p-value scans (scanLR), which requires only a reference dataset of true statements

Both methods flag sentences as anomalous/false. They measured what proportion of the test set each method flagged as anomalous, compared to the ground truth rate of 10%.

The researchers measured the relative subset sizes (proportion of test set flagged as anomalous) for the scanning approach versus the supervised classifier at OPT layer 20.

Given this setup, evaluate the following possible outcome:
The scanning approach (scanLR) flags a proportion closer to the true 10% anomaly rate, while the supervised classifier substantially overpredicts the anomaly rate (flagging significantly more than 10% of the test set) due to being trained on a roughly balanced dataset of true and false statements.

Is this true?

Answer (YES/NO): YES